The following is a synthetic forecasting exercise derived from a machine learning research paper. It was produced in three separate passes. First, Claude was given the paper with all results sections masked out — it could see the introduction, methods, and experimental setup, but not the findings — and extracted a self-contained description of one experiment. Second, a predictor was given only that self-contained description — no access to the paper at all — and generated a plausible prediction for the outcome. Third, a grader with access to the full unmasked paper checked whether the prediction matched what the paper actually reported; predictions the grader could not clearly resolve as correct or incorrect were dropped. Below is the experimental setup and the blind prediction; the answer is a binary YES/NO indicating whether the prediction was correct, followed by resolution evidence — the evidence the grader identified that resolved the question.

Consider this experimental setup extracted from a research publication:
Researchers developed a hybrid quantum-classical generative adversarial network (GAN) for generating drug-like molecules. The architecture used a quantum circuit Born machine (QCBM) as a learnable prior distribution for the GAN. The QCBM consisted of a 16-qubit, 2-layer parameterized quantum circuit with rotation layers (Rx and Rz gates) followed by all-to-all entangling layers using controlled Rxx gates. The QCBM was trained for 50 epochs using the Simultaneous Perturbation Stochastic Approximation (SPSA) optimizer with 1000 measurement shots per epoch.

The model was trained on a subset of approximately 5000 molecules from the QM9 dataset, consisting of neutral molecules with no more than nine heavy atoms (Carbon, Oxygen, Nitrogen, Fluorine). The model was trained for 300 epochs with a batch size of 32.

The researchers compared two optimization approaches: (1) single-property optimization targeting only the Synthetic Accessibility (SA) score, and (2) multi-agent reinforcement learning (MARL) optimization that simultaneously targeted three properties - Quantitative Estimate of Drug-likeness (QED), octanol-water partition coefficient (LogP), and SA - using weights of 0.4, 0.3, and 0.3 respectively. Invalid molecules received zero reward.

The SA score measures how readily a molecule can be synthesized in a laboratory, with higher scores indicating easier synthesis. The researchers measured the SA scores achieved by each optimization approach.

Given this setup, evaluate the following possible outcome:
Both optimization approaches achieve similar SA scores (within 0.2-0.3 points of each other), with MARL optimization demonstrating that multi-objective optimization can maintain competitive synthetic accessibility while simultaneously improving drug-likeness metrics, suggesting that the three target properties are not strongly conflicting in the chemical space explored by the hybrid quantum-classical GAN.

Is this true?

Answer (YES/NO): YES